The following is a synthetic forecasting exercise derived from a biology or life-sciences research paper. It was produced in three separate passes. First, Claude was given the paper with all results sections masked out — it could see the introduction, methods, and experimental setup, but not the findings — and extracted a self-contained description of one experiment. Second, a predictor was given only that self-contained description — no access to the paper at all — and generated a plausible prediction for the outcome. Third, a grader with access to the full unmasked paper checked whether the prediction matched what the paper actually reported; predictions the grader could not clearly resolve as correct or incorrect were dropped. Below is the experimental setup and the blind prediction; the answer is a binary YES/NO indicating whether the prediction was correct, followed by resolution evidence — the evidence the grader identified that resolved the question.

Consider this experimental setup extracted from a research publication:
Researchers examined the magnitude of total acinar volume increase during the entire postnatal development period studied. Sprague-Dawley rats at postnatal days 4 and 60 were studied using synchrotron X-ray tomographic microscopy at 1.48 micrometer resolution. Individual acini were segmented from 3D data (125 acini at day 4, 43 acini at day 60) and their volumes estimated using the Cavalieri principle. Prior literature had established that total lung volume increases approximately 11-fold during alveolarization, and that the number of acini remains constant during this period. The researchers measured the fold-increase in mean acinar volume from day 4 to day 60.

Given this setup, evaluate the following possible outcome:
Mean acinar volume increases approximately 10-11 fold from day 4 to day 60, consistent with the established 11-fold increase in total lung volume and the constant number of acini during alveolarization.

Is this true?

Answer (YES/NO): NO